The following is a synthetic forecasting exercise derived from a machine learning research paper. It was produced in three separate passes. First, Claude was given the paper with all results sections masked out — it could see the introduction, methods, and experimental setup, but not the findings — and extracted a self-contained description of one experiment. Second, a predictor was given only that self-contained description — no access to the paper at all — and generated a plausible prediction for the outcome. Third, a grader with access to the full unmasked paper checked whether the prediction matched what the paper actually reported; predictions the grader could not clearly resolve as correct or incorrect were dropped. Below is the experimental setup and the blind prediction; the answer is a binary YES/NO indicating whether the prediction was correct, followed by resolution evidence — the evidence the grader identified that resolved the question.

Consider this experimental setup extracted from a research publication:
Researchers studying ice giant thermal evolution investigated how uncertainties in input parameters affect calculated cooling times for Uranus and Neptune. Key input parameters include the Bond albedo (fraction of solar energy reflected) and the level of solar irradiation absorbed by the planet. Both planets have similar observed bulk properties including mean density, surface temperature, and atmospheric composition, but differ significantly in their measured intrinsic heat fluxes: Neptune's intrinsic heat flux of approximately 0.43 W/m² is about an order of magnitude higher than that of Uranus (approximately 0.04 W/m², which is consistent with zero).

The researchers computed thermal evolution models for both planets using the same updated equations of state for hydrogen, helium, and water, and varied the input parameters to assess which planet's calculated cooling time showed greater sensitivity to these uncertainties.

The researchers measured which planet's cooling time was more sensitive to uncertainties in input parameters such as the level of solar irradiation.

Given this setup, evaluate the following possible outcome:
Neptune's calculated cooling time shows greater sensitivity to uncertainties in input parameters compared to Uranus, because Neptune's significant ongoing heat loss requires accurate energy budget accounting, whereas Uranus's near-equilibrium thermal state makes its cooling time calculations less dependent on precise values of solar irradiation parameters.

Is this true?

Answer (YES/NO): NO